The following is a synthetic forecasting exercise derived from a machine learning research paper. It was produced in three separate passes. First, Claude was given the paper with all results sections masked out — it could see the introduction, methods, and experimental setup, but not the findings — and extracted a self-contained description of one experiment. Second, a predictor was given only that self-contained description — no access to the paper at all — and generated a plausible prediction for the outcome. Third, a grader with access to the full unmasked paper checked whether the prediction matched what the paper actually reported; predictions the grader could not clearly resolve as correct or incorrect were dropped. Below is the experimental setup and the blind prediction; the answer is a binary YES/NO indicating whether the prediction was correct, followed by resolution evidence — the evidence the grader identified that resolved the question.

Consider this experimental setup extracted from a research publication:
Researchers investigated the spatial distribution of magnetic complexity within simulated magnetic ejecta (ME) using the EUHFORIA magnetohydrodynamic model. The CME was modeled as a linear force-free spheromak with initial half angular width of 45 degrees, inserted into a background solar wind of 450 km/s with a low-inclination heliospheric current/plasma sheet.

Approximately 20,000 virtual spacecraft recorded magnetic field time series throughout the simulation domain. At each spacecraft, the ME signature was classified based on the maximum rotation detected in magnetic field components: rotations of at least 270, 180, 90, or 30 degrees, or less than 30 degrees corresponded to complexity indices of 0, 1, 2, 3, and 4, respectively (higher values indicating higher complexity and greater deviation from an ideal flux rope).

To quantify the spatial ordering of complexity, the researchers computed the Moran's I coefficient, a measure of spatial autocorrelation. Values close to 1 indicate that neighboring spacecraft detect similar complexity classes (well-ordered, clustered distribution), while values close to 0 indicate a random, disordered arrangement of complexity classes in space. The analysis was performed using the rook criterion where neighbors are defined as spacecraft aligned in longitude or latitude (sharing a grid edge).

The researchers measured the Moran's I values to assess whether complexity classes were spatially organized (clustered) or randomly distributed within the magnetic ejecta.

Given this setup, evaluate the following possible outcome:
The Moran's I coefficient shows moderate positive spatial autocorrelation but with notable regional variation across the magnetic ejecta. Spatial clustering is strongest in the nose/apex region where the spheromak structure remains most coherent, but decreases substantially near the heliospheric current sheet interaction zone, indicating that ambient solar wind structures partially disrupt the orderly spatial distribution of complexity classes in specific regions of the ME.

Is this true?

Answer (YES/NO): NO